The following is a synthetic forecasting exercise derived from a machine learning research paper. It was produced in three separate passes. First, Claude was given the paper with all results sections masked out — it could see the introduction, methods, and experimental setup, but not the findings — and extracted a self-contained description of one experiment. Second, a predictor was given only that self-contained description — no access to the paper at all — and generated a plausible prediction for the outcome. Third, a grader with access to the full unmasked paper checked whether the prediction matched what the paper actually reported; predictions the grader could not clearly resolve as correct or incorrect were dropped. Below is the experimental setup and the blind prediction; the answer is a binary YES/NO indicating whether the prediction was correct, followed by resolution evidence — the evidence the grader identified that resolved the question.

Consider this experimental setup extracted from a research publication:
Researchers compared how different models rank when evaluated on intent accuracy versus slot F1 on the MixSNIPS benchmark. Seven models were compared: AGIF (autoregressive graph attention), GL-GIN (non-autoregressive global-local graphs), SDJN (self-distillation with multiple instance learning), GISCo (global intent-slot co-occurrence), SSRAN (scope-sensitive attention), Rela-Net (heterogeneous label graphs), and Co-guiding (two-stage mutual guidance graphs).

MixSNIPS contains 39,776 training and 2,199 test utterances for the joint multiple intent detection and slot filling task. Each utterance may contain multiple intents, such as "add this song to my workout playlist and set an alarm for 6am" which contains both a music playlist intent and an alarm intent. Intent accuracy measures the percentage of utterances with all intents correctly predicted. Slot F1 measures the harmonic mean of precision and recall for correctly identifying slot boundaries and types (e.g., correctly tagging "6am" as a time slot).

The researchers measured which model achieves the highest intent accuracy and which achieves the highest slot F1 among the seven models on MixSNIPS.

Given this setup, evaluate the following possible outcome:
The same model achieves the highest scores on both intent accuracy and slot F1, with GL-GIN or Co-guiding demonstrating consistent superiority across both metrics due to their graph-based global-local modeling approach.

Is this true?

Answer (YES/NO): NO